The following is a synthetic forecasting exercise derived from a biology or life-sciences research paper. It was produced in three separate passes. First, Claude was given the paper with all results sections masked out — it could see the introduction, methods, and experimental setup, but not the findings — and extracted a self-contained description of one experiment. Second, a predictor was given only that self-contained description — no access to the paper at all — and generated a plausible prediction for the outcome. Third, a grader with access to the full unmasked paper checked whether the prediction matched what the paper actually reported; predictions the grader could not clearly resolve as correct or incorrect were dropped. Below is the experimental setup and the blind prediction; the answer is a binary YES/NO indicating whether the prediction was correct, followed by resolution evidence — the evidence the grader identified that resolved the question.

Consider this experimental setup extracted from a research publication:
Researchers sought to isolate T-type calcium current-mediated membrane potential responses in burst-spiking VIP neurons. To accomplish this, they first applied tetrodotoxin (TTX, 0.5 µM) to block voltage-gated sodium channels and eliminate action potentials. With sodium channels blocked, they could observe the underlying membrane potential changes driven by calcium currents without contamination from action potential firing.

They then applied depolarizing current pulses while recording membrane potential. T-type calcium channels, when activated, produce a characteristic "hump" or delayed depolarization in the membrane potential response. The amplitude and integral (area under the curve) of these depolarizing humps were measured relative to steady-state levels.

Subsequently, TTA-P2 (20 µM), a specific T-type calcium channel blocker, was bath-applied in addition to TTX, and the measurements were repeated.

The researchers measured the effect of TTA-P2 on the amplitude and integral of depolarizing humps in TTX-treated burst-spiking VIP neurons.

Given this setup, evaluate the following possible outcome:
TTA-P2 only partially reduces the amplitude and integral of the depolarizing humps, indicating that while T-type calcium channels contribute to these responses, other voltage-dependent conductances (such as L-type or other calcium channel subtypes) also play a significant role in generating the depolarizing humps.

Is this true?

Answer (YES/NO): NO